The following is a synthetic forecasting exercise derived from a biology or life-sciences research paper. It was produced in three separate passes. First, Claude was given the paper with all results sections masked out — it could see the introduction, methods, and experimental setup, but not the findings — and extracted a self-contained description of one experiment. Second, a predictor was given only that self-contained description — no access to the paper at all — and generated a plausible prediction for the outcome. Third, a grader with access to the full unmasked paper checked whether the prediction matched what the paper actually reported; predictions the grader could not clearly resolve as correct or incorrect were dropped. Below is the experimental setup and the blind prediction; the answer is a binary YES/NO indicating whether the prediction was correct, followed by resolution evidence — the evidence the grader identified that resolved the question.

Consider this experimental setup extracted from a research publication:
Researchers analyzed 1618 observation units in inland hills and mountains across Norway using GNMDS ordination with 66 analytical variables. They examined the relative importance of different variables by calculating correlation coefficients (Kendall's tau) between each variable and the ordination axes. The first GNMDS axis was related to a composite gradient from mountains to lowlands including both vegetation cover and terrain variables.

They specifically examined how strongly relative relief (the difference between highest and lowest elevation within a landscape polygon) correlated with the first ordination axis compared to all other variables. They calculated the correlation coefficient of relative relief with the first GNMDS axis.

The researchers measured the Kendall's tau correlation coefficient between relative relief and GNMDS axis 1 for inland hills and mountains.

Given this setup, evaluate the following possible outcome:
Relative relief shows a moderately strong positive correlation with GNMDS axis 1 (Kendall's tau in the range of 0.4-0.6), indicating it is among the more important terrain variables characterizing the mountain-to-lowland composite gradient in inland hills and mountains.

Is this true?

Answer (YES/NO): NO